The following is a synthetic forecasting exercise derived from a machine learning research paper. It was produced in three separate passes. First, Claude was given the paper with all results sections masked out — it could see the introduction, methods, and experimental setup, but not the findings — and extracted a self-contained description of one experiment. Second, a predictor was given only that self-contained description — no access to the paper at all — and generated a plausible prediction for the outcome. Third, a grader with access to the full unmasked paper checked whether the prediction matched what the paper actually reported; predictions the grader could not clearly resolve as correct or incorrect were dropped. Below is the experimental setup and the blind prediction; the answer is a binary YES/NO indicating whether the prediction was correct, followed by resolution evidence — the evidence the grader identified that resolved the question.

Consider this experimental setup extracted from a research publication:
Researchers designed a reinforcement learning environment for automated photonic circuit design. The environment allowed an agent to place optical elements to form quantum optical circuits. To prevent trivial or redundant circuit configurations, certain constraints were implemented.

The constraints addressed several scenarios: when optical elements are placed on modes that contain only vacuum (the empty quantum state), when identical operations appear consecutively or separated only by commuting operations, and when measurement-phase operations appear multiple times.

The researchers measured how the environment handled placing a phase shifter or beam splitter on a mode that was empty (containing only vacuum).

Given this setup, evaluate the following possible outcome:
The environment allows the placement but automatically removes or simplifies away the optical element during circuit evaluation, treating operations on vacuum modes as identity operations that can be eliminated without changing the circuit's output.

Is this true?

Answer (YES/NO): YES